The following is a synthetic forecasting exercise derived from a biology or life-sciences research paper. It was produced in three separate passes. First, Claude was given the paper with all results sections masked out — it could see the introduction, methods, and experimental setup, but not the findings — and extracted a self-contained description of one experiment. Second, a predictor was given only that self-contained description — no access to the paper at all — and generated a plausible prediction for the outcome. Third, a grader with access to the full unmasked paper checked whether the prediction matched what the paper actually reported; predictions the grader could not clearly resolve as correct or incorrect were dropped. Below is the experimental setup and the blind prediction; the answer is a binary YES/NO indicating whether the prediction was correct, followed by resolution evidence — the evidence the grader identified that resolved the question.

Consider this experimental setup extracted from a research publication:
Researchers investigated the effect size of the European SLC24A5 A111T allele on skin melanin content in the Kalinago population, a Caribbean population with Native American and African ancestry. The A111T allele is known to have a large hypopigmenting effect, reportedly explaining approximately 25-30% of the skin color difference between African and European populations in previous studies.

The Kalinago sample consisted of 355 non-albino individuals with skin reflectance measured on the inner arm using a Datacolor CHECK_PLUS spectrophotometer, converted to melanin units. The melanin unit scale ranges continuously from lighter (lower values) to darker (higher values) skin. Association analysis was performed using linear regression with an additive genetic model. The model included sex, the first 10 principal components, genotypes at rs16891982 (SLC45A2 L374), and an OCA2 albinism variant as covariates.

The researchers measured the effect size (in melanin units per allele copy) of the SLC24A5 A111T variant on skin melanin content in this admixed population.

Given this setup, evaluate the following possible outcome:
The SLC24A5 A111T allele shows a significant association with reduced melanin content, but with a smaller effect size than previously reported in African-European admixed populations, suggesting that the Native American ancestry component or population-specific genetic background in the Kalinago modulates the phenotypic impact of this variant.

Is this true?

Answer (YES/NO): NO